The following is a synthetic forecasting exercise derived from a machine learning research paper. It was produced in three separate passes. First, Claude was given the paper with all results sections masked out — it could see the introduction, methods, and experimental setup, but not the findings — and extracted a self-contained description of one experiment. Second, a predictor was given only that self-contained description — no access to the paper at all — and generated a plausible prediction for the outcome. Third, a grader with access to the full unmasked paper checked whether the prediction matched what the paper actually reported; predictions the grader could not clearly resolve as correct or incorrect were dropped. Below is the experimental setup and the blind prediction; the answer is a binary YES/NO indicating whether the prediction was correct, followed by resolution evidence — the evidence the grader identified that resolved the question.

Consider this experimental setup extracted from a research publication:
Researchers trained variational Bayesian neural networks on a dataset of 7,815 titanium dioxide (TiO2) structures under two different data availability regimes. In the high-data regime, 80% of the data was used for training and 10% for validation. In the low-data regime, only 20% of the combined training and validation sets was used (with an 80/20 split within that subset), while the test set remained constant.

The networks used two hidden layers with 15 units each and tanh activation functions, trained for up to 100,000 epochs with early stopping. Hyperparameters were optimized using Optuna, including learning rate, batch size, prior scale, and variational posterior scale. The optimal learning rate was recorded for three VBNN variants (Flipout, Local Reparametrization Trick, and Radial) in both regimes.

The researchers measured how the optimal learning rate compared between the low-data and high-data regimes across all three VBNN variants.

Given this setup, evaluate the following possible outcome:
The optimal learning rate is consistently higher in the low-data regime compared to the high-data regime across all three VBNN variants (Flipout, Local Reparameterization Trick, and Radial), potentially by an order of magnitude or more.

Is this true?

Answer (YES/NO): NO